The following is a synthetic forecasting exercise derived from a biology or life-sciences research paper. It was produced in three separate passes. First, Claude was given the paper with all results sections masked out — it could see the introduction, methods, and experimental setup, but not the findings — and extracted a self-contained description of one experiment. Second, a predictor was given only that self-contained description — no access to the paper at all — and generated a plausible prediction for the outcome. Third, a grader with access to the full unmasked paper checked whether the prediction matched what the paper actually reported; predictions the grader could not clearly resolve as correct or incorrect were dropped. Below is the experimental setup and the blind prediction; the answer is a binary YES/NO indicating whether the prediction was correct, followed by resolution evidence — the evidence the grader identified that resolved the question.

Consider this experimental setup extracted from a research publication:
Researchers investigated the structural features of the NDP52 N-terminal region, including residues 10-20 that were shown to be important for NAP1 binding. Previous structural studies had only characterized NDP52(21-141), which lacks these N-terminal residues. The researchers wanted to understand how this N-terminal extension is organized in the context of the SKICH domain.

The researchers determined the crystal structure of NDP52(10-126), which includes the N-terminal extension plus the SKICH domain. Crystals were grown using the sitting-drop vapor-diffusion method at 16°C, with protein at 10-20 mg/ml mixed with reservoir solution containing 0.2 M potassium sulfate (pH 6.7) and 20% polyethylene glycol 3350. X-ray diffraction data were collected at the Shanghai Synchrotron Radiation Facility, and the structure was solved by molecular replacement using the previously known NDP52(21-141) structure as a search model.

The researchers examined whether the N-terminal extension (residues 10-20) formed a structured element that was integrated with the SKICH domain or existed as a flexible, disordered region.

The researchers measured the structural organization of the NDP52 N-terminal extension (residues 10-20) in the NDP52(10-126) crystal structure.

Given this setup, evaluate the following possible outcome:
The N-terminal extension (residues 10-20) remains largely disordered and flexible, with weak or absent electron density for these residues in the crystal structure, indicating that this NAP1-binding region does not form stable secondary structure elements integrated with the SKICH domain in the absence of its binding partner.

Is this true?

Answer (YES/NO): YES